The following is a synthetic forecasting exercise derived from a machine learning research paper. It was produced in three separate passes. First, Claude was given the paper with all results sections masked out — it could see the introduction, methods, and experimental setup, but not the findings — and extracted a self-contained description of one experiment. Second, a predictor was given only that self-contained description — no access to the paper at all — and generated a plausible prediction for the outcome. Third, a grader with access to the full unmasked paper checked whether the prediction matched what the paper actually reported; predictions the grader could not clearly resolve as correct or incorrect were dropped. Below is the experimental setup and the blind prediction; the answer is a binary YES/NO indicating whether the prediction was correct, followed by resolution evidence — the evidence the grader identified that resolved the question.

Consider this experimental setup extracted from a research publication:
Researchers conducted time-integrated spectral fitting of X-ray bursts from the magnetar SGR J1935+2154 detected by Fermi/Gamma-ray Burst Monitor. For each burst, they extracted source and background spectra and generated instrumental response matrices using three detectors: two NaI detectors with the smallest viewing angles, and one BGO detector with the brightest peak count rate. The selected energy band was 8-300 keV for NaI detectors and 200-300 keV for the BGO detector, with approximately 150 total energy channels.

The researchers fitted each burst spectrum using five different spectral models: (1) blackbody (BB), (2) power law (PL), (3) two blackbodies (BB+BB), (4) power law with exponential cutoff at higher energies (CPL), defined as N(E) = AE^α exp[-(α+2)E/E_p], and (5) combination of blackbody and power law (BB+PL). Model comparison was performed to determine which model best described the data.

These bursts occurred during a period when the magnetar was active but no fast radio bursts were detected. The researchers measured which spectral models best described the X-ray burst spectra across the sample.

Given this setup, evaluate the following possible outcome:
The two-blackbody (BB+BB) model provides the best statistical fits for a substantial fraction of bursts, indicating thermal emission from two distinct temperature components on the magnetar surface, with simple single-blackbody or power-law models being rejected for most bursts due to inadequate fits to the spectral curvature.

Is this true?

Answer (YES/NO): NO